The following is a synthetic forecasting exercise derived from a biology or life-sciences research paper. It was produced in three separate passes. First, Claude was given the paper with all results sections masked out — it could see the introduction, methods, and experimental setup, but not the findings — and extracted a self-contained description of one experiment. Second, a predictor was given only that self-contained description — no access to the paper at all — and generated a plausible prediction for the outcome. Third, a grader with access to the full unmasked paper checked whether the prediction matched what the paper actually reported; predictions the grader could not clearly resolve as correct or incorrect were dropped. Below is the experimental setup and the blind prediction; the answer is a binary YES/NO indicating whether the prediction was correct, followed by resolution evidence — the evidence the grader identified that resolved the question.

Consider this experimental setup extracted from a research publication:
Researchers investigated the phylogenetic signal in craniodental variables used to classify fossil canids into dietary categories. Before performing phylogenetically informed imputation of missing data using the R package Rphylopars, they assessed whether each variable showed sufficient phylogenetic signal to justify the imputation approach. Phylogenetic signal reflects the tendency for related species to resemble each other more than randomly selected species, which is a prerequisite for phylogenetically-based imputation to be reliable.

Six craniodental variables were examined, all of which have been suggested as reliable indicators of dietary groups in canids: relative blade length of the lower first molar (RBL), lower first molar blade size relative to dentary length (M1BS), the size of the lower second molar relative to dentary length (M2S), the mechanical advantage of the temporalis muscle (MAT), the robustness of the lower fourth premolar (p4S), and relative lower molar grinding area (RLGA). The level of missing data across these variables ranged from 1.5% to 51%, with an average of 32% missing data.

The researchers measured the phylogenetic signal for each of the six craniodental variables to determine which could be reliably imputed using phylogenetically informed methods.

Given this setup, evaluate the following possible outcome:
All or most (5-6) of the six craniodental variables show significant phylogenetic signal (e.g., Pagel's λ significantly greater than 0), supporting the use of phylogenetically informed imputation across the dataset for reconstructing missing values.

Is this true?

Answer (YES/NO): YES